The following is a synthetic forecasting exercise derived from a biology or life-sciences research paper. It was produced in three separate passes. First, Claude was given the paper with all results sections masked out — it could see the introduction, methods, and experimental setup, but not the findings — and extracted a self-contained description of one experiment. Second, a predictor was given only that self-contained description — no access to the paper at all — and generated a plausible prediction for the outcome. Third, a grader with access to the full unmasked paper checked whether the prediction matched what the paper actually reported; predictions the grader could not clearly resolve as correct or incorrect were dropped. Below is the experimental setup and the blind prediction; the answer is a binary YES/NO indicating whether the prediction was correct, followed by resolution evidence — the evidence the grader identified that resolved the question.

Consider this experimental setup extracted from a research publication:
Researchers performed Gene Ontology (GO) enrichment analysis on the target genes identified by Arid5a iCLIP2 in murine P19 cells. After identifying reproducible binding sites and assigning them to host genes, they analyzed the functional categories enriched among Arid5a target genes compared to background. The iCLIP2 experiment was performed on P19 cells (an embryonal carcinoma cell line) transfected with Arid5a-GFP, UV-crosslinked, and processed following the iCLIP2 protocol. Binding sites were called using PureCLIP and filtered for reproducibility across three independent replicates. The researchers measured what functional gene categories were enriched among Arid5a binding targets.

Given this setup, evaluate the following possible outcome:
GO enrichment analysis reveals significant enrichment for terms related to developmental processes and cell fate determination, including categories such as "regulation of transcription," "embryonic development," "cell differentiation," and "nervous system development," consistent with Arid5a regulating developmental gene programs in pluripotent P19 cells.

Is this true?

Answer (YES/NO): NO